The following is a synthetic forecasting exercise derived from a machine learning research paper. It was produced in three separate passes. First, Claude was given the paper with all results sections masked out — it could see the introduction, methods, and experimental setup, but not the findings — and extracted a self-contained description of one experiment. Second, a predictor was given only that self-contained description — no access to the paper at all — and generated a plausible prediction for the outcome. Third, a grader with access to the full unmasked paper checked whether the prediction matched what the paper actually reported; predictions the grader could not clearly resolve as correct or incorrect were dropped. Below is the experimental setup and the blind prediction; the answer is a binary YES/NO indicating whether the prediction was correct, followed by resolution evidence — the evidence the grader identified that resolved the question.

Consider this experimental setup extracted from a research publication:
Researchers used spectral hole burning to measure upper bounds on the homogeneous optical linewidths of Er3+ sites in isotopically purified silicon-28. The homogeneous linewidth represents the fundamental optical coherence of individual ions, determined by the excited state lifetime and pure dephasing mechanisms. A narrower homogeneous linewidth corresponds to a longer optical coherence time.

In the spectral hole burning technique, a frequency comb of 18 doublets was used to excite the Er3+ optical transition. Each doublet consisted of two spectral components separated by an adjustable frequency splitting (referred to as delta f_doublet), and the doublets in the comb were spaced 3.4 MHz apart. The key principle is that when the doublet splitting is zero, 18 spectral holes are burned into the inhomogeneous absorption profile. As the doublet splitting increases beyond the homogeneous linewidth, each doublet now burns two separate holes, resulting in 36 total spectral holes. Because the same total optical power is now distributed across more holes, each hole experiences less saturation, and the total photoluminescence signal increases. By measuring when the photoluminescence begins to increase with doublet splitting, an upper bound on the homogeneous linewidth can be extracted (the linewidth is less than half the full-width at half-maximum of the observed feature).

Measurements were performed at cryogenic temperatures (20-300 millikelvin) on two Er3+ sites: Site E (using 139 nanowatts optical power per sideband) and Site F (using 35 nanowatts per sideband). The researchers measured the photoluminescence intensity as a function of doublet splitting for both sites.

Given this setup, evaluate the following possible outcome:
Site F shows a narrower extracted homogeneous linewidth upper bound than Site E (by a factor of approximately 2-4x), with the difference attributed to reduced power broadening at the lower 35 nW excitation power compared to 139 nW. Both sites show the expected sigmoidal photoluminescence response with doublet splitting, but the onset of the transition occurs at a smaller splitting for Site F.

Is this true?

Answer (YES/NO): NO